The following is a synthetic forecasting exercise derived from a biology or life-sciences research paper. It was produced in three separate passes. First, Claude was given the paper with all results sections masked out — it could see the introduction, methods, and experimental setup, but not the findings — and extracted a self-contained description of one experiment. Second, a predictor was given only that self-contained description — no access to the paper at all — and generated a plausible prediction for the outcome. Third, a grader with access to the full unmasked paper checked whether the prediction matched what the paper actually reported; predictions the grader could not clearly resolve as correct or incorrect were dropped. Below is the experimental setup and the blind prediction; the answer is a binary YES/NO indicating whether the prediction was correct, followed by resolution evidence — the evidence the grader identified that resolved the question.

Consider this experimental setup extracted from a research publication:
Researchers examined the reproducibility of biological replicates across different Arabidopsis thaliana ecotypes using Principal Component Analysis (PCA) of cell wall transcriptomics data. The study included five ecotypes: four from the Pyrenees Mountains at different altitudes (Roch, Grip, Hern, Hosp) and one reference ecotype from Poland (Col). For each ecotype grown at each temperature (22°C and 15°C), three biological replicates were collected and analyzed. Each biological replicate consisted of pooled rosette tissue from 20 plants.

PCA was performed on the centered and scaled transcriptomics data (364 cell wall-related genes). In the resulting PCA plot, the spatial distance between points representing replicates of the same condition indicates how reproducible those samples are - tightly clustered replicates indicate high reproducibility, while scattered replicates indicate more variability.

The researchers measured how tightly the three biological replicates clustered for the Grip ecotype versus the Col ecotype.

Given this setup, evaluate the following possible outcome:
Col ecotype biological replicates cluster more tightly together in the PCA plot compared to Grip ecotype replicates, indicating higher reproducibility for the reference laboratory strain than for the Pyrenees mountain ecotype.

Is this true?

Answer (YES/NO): NO